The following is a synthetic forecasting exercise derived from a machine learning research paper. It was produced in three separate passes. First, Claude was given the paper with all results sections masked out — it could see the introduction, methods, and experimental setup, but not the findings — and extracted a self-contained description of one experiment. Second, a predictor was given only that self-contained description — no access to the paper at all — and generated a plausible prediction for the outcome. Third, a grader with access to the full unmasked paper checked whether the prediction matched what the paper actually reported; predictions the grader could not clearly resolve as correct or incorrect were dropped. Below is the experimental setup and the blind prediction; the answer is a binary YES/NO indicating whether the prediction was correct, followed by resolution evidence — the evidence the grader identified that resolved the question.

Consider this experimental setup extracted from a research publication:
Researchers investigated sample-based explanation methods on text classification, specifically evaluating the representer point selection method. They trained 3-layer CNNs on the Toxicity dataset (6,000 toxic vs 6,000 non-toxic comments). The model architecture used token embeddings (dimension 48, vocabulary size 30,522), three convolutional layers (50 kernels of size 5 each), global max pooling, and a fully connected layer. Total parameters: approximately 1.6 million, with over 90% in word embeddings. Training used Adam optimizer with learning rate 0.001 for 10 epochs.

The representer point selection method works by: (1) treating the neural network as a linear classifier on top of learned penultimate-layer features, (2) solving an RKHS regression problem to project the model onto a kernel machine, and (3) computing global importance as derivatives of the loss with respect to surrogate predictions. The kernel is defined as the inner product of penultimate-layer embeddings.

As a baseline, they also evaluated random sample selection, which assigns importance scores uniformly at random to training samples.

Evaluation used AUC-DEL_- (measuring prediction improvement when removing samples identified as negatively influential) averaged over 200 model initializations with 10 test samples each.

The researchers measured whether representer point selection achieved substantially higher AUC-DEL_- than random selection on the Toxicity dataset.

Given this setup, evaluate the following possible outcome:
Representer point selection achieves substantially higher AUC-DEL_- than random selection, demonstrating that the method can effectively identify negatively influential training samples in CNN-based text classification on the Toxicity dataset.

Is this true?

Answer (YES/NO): NO